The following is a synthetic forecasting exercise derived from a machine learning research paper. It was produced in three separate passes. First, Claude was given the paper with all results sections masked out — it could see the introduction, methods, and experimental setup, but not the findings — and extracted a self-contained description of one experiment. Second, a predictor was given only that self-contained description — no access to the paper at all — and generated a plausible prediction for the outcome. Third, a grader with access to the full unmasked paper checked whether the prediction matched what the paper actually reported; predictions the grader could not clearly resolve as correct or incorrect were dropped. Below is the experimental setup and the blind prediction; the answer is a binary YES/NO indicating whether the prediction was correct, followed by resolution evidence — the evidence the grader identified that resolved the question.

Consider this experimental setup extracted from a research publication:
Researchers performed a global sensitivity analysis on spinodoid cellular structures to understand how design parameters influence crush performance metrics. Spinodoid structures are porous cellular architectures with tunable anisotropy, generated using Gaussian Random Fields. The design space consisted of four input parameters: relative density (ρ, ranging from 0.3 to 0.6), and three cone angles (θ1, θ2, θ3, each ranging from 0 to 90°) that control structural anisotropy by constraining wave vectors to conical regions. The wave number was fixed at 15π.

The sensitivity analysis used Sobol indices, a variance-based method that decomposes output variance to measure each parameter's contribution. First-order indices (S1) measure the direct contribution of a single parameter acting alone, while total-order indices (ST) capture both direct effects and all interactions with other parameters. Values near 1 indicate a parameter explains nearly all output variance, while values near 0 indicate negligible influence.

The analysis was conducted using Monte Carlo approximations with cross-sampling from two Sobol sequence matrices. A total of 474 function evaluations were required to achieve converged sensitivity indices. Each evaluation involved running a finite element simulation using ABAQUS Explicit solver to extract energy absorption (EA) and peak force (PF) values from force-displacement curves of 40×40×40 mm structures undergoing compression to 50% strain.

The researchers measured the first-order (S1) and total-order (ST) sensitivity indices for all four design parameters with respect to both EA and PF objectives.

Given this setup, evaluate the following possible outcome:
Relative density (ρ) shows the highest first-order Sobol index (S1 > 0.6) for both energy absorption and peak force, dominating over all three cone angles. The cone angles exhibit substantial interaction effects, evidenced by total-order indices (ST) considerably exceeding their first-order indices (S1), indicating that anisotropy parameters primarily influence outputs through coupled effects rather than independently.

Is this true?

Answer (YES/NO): NO